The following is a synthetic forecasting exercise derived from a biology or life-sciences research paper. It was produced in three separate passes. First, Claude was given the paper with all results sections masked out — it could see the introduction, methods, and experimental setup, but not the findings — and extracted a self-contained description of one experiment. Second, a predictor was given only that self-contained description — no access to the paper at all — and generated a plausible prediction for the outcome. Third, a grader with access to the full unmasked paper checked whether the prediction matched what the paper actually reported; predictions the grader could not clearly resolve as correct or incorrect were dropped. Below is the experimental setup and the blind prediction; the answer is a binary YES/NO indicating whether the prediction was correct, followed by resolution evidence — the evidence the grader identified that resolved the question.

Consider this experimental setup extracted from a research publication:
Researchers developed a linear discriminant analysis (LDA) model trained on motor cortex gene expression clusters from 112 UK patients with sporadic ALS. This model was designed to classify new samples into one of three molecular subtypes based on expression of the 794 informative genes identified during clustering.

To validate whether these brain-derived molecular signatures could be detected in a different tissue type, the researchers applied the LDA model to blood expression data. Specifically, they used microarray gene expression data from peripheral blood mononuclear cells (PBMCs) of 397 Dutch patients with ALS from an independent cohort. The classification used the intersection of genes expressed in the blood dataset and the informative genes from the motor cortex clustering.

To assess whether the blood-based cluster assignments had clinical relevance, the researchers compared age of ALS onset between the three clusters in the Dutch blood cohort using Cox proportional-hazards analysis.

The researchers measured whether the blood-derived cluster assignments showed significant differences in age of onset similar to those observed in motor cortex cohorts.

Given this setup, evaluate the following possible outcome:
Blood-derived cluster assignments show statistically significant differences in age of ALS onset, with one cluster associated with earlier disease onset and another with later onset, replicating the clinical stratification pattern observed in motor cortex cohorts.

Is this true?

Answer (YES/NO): NO